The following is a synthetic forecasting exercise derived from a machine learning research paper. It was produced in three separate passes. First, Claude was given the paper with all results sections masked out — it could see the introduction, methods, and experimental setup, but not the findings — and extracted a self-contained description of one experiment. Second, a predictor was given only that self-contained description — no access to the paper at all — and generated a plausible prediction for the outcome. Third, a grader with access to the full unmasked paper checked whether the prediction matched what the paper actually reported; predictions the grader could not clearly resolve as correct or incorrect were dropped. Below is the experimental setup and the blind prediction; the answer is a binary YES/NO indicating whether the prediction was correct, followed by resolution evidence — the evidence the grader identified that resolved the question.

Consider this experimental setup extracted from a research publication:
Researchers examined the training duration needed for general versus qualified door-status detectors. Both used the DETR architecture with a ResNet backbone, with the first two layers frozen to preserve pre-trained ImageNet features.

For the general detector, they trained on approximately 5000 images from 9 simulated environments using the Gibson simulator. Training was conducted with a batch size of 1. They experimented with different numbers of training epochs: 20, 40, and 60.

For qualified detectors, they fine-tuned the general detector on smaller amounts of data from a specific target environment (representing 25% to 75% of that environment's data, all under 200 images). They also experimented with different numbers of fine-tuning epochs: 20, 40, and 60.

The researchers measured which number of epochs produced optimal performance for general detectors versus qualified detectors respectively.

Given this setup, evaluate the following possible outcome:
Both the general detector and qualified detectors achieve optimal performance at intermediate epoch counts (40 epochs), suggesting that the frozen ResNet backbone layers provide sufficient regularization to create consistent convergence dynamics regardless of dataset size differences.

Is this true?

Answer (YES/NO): NO